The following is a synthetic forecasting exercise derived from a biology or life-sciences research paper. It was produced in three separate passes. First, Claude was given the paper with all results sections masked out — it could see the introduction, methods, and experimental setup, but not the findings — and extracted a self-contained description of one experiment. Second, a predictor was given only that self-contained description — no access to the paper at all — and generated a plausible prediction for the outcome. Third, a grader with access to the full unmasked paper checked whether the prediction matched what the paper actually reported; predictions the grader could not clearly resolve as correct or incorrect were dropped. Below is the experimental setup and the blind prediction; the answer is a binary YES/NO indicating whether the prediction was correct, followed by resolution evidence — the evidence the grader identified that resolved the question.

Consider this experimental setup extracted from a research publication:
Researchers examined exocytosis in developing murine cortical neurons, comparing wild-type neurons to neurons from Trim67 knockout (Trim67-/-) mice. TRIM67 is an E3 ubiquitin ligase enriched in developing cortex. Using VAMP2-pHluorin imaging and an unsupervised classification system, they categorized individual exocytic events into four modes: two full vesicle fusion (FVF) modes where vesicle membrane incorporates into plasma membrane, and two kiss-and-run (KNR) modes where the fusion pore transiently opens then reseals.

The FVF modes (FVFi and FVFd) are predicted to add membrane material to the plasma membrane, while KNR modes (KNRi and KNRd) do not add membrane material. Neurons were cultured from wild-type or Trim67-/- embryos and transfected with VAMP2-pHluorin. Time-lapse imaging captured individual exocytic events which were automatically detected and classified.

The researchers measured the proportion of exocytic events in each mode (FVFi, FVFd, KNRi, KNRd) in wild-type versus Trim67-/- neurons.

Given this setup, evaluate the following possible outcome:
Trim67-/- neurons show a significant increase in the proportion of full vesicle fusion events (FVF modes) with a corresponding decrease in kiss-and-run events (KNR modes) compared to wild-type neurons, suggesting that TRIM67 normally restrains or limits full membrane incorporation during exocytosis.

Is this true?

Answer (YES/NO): NO